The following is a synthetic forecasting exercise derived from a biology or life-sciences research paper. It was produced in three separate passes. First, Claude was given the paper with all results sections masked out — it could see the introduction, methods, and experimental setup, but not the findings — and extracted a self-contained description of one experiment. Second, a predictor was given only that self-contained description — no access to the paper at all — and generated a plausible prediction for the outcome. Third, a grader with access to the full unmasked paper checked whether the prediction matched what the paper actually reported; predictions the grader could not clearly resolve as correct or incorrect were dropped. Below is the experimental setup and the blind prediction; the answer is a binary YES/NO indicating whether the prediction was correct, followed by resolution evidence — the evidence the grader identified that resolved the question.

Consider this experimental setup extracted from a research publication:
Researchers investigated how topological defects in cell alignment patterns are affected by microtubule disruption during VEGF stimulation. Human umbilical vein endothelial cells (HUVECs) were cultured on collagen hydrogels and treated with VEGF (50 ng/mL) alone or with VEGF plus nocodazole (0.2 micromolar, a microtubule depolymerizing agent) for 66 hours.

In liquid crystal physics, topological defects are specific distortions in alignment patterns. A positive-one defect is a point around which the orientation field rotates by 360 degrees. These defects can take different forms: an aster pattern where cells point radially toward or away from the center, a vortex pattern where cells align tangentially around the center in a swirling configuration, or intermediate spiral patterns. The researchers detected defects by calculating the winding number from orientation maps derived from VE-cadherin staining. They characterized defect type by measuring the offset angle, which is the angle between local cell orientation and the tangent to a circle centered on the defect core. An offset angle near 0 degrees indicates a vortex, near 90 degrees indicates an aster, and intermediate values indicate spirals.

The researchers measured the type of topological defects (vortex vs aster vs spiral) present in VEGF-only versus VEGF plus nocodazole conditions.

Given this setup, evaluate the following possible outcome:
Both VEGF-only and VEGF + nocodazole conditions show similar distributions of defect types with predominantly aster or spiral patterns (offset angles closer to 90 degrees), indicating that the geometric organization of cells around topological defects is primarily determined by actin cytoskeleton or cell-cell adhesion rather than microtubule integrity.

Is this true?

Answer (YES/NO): NO